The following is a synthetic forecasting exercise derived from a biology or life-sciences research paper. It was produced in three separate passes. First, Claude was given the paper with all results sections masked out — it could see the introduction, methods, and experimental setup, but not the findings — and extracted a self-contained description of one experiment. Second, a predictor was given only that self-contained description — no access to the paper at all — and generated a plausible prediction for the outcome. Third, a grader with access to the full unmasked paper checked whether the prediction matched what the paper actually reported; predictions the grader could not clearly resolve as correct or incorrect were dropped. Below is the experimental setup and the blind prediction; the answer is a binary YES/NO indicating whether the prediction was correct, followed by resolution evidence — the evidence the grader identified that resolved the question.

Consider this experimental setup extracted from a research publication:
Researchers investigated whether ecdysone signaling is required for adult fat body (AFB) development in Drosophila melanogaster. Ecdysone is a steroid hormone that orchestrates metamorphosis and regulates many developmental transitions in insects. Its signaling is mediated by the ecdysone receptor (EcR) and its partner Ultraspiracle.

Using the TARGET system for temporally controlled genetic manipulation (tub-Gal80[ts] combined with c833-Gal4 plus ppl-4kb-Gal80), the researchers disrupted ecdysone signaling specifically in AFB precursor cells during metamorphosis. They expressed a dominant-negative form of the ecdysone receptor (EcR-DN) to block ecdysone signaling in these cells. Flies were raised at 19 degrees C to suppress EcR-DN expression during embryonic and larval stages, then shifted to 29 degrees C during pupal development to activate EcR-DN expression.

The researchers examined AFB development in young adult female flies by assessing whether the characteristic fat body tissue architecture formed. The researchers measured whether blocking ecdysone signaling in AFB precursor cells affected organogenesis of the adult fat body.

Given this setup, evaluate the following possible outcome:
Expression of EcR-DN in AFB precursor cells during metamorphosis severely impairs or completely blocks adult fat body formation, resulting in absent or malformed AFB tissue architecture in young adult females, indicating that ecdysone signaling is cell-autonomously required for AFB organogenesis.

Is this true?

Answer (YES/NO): YES